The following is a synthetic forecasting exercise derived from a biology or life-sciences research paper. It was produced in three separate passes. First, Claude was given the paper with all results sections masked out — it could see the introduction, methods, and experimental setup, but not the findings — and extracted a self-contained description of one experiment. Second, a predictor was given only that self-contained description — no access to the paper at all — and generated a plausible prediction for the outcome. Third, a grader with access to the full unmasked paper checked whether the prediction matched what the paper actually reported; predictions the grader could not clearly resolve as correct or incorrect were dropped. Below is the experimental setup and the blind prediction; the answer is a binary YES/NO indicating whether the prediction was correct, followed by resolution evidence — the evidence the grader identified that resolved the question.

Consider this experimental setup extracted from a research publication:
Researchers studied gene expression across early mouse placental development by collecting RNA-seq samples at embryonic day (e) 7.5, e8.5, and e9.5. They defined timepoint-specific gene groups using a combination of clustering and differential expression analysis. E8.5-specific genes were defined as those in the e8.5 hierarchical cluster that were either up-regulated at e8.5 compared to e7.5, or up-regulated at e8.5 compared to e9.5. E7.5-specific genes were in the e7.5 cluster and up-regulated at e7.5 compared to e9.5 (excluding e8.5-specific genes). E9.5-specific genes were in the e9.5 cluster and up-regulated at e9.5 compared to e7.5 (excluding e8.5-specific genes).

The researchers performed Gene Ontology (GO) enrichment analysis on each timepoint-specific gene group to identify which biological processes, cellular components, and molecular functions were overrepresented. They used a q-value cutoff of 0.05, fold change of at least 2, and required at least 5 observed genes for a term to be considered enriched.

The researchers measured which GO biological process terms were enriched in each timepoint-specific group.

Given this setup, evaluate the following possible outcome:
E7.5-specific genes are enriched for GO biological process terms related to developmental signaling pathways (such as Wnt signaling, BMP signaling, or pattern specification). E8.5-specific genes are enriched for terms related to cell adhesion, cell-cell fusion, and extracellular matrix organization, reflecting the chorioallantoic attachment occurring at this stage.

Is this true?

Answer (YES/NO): NO